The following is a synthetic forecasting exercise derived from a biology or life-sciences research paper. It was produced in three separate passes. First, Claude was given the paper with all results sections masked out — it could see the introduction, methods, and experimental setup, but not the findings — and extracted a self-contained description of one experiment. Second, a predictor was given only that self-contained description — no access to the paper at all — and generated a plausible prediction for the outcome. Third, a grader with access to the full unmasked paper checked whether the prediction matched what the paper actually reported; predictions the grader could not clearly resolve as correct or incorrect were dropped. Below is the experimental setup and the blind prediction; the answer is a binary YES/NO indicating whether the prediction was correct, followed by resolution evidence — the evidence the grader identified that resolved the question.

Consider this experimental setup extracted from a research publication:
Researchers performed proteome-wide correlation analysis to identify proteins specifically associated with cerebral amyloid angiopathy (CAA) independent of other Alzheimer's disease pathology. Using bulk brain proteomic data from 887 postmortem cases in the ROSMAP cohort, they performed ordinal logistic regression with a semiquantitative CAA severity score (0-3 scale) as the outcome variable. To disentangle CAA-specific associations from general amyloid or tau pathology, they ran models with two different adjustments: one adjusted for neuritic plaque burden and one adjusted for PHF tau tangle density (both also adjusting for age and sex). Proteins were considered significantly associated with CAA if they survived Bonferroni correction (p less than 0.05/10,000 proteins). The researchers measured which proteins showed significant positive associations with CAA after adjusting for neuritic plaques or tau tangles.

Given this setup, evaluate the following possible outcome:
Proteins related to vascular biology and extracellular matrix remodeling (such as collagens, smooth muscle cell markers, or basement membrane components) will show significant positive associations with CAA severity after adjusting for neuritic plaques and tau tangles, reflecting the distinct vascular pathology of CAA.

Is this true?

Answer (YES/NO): YES